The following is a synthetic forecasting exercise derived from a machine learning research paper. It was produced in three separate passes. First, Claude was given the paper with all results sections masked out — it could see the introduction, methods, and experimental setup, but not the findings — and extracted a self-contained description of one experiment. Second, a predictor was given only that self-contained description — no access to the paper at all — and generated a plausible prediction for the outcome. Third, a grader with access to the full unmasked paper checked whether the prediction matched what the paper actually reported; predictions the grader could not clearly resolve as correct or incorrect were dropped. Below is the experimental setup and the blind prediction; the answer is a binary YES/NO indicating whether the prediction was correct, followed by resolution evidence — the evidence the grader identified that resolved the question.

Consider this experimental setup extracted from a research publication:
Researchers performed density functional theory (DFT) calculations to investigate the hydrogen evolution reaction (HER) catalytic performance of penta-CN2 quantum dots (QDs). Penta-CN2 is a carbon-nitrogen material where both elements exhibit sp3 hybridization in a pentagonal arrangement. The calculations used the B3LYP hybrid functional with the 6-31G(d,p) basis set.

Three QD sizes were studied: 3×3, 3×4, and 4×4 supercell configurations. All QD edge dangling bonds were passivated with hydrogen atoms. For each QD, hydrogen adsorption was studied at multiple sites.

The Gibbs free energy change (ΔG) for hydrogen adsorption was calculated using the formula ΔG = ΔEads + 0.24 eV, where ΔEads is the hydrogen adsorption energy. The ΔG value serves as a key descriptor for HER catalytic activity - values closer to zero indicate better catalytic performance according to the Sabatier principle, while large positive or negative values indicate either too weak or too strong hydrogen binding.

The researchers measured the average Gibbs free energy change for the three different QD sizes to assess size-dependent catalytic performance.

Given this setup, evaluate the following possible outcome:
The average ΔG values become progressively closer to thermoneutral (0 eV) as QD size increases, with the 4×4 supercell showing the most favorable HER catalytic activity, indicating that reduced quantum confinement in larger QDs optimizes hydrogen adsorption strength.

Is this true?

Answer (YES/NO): NO